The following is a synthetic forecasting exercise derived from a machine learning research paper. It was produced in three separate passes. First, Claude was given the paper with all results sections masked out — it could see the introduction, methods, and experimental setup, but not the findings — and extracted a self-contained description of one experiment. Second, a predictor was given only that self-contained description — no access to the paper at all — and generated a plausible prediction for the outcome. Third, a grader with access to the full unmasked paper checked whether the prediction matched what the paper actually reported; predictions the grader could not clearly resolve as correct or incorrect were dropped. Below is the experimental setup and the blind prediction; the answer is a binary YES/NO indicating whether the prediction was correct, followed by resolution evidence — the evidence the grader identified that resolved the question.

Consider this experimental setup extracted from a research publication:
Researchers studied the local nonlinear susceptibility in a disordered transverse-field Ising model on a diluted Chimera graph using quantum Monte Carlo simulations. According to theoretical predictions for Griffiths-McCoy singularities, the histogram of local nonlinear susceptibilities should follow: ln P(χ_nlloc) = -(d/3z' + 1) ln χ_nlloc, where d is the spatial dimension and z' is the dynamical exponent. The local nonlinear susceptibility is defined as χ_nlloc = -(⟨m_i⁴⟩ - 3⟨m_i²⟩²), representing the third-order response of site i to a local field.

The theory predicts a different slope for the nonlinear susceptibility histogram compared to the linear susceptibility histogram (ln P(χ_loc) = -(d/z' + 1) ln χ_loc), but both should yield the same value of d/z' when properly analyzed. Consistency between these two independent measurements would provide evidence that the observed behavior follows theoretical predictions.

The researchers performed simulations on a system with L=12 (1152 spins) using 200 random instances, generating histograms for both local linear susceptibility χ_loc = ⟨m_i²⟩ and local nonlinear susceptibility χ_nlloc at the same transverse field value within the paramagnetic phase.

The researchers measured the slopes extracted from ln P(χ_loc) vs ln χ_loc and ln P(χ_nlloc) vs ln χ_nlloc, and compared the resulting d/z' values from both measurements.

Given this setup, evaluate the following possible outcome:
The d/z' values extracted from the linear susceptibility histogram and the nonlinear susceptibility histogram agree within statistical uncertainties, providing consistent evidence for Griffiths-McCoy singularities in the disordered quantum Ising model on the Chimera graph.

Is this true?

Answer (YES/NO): NO